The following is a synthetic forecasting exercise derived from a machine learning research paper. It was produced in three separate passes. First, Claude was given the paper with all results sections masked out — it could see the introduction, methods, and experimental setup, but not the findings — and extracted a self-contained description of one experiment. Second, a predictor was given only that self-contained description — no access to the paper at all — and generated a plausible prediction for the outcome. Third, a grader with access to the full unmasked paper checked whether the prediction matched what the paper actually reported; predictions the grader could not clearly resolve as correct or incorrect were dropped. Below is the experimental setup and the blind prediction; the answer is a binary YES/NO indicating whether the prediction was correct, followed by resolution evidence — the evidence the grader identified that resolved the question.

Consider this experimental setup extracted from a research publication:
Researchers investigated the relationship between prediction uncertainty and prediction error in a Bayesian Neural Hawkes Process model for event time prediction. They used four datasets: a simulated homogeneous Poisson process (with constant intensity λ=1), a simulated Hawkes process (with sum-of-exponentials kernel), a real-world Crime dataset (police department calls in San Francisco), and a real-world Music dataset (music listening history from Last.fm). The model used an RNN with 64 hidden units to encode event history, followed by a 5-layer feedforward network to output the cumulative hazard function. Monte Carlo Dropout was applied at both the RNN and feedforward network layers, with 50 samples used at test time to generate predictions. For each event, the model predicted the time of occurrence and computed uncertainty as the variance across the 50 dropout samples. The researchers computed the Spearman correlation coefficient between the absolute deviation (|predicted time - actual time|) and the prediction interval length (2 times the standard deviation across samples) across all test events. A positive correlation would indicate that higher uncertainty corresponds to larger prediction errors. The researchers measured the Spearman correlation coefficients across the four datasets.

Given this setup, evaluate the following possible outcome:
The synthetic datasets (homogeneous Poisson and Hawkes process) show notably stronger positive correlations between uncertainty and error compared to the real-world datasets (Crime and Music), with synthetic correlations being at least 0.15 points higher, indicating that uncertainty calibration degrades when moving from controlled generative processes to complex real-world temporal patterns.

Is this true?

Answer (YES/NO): NO